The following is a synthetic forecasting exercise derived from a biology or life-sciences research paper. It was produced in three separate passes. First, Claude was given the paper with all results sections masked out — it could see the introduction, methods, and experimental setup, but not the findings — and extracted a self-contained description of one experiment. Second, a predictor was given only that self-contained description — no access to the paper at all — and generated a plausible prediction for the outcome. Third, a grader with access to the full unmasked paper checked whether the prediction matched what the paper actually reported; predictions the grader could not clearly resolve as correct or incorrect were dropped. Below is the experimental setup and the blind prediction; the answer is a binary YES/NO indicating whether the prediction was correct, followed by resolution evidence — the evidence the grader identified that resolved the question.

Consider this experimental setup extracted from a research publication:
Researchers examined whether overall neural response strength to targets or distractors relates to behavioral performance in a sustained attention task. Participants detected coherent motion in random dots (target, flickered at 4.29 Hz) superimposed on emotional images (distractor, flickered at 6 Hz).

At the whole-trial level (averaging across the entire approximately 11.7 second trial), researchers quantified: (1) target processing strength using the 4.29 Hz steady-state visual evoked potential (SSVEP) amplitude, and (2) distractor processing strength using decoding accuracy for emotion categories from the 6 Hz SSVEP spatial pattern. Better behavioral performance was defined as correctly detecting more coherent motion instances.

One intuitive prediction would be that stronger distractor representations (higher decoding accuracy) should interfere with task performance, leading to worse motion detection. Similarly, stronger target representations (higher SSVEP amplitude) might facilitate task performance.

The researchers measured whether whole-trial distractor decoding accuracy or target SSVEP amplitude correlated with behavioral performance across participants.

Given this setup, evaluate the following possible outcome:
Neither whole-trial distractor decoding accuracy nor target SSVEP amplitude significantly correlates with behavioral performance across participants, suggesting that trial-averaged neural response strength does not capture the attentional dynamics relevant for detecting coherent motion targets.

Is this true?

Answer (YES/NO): YES